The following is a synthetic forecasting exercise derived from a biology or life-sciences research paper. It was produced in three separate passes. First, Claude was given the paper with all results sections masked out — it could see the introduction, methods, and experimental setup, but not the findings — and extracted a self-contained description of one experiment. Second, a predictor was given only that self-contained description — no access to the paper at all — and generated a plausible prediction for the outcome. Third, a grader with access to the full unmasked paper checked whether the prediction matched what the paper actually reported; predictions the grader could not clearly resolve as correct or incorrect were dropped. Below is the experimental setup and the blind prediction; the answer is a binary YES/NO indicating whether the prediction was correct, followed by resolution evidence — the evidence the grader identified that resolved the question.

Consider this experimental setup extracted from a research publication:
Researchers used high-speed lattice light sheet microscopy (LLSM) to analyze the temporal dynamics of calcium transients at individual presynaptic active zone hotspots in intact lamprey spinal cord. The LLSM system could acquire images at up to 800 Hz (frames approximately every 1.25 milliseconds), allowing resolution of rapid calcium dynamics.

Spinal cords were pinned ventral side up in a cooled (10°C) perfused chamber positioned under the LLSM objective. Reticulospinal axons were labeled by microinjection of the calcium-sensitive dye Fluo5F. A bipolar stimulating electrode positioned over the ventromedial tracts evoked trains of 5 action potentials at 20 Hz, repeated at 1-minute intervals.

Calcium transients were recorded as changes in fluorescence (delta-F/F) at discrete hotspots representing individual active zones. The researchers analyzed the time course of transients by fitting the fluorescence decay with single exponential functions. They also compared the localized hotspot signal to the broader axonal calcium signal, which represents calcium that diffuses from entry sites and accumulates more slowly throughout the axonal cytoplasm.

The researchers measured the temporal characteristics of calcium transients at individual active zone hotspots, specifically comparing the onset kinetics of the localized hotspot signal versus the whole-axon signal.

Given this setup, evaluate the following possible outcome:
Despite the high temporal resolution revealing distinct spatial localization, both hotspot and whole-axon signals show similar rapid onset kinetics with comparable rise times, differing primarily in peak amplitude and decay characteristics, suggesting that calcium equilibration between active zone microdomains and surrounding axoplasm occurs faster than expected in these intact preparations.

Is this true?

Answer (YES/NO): NO